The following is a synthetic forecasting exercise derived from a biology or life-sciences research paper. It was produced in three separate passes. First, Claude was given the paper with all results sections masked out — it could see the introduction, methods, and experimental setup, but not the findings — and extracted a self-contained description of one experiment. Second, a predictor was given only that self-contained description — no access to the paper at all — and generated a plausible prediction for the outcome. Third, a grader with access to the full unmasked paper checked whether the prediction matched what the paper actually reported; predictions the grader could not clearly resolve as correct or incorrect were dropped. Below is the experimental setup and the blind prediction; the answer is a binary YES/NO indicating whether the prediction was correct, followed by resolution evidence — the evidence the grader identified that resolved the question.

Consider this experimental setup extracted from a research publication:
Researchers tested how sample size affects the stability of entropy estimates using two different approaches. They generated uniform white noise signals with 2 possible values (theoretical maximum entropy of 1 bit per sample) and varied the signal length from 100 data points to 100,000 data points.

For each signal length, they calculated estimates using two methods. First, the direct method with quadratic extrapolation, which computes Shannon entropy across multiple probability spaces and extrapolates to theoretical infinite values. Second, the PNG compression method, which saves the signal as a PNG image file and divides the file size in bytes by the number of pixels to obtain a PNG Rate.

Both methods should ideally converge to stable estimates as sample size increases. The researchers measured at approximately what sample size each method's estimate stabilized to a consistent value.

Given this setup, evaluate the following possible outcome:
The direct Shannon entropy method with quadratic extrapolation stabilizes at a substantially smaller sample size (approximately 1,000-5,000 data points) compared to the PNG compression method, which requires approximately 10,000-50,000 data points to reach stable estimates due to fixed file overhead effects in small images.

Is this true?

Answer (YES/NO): NO